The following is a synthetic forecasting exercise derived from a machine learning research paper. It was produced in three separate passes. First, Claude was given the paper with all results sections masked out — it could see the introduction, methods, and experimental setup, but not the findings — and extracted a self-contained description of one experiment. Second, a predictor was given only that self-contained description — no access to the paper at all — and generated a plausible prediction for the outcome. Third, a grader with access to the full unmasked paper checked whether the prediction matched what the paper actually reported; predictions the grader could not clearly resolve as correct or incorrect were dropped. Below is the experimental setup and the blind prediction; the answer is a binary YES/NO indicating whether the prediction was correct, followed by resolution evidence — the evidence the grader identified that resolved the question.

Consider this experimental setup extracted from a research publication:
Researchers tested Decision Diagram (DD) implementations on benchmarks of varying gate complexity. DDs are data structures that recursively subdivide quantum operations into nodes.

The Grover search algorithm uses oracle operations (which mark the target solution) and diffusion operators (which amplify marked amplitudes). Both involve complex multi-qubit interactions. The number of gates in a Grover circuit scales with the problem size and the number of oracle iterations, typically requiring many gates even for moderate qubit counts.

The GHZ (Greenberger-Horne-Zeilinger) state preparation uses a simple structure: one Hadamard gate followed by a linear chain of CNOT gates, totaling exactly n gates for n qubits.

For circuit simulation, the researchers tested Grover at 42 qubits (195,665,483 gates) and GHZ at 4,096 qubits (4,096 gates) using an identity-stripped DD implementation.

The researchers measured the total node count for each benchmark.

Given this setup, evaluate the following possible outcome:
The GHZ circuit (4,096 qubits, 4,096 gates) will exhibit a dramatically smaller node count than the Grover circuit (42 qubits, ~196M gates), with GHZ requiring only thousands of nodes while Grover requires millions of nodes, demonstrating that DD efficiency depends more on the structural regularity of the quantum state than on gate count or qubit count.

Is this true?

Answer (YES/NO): NO